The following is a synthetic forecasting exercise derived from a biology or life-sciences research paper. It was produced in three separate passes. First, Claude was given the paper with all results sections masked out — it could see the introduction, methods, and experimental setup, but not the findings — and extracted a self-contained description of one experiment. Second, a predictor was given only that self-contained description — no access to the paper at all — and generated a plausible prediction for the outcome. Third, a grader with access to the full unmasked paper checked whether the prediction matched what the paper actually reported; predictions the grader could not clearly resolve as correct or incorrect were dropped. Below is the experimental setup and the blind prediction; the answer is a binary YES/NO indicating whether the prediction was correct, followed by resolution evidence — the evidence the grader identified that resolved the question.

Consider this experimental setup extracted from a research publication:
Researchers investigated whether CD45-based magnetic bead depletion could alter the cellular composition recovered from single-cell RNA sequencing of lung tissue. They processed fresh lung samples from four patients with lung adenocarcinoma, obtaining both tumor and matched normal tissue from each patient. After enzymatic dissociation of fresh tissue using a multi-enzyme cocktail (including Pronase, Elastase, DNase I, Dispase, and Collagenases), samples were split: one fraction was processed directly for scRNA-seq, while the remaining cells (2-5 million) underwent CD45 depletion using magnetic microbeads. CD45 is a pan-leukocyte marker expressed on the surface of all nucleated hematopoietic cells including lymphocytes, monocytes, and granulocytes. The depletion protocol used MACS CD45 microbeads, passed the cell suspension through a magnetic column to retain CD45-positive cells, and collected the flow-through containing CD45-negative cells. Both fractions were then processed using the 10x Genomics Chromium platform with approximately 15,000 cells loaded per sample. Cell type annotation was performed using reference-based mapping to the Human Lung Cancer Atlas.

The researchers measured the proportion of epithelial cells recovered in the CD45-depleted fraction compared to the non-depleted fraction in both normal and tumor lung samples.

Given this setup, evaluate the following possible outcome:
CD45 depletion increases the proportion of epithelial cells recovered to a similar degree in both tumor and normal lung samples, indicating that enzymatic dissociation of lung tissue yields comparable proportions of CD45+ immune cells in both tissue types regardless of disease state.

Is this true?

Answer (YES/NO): YES